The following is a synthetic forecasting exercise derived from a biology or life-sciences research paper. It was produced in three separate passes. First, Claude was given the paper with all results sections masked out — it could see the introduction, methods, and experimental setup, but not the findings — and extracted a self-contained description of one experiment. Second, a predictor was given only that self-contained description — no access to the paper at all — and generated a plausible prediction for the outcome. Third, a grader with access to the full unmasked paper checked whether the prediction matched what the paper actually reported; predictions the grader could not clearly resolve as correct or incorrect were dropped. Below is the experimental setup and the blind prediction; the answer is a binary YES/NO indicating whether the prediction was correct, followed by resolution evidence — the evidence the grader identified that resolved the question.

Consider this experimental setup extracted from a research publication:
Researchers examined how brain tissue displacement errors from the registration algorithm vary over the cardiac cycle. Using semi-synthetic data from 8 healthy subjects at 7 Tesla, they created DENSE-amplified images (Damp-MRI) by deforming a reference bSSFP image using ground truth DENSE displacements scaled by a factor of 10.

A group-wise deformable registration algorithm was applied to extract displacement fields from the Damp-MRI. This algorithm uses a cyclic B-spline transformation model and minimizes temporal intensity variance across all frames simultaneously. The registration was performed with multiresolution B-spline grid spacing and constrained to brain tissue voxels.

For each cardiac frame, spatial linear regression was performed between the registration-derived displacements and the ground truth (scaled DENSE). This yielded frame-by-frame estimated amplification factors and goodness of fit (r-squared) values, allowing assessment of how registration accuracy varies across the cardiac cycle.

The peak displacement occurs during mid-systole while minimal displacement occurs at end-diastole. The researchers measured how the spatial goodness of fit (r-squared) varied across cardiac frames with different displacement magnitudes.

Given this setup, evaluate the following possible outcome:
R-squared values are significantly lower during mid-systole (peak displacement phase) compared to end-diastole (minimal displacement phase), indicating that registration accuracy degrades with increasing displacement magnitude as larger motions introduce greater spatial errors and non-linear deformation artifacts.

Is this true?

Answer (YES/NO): NO